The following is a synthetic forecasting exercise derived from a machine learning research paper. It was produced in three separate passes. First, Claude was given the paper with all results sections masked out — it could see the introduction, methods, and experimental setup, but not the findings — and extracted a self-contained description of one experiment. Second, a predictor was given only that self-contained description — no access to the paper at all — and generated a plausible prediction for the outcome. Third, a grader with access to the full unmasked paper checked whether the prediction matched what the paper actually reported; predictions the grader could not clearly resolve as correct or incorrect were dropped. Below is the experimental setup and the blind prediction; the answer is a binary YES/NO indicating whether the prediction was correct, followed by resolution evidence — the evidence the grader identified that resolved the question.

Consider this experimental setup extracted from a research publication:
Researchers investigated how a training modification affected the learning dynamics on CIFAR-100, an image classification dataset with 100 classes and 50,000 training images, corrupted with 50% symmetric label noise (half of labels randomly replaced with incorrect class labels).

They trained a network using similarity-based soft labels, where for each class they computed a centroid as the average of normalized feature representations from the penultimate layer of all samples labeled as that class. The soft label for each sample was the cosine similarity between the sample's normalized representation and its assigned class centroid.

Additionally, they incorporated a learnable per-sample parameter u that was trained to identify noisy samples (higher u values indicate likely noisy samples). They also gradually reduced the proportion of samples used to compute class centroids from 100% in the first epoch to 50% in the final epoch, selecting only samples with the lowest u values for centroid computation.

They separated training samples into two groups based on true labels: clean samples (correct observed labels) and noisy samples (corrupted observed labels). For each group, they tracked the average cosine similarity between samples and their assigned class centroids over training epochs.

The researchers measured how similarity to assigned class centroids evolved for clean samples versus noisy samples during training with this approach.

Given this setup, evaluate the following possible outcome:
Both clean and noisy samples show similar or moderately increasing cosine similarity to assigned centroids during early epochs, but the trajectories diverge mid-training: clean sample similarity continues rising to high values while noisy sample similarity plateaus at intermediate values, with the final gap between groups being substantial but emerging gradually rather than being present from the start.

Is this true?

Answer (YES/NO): NO